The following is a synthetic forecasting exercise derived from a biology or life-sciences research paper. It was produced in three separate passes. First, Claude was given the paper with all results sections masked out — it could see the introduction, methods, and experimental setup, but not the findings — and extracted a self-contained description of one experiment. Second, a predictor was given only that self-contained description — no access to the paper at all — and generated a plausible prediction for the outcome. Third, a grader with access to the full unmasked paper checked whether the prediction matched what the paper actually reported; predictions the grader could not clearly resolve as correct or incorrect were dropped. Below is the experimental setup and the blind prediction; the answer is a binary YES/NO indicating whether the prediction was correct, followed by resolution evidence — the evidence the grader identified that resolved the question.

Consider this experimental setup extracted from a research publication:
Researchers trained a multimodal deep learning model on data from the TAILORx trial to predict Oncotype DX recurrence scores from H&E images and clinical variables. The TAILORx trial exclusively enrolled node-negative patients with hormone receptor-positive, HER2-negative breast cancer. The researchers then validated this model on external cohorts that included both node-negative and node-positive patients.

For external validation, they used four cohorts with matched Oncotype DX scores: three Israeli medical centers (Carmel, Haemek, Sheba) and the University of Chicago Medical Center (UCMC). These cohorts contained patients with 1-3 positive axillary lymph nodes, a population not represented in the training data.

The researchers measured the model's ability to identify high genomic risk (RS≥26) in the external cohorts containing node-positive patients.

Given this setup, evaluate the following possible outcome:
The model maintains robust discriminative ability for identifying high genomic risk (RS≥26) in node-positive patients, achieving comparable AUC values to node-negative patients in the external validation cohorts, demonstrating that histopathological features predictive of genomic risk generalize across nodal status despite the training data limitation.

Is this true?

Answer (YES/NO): YES